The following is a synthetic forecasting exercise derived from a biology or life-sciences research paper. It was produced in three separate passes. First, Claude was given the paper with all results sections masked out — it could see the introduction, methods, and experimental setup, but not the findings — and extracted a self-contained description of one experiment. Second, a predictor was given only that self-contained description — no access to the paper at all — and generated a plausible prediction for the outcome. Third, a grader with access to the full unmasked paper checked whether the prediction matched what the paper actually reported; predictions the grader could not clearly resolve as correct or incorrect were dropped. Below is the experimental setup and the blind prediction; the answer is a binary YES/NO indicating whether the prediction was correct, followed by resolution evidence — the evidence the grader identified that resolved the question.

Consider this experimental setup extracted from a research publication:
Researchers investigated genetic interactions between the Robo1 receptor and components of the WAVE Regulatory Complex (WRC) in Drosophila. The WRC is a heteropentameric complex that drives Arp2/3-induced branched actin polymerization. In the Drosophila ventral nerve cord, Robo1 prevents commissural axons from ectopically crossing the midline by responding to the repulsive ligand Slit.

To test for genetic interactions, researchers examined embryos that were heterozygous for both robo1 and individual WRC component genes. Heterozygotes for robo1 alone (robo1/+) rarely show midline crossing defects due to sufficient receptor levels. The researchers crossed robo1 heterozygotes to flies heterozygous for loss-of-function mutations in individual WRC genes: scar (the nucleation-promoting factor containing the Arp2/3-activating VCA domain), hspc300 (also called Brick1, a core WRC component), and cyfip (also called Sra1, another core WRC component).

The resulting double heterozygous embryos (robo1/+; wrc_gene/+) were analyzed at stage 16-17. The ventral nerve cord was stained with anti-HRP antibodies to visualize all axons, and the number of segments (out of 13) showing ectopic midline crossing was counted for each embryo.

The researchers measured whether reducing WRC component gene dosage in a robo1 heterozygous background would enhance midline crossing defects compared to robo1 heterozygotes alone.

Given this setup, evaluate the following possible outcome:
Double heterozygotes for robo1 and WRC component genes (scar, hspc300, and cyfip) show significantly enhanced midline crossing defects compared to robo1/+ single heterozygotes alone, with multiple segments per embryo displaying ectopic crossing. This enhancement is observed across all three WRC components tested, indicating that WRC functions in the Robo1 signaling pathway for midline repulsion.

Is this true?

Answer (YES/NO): NO